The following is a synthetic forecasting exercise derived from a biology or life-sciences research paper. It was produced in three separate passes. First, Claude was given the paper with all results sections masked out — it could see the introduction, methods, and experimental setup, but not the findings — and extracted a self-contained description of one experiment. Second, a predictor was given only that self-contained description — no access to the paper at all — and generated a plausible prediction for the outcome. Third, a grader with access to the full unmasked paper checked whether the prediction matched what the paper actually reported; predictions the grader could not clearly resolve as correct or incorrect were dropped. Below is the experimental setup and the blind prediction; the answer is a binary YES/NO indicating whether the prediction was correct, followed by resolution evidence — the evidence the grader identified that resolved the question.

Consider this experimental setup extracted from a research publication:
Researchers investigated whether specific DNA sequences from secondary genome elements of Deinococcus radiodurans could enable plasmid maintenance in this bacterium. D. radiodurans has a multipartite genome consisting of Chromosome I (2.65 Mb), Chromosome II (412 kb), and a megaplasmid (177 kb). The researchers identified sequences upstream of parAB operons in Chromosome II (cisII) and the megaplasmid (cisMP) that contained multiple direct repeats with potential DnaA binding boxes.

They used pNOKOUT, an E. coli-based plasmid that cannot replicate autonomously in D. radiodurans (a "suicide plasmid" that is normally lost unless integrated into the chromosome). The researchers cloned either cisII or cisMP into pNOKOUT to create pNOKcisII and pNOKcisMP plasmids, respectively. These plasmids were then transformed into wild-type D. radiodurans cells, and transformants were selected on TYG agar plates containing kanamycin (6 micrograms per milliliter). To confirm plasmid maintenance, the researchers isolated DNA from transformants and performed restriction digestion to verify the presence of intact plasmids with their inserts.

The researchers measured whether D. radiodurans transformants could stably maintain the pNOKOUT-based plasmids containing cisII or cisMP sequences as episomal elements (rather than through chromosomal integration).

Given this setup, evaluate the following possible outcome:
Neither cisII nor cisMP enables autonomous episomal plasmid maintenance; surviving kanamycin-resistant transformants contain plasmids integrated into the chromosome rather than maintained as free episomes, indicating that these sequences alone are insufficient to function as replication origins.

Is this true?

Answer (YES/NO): NO